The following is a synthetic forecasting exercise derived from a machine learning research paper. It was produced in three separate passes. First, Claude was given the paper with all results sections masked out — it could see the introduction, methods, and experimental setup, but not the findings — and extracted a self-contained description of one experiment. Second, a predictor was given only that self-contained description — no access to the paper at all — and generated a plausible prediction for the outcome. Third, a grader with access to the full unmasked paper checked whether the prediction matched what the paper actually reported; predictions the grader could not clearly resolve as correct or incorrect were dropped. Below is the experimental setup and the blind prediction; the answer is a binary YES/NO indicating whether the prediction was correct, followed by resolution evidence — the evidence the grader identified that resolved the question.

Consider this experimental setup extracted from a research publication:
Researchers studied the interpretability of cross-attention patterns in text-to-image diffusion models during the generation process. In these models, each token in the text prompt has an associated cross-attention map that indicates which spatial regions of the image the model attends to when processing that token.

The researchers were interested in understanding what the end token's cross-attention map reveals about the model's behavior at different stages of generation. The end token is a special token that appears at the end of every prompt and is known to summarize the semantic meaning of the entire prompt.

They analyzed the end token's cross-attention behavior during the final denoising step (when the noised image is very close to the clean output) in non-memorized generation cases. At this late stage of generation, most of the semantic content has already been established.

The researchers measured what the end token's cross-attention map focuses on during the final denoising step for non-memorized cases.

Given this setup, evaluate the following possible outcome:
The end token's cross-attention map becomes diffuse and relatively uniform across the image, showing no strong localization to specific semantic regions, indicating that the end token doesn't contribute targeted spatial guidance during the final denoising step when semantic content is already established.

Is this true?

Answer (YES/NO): NO